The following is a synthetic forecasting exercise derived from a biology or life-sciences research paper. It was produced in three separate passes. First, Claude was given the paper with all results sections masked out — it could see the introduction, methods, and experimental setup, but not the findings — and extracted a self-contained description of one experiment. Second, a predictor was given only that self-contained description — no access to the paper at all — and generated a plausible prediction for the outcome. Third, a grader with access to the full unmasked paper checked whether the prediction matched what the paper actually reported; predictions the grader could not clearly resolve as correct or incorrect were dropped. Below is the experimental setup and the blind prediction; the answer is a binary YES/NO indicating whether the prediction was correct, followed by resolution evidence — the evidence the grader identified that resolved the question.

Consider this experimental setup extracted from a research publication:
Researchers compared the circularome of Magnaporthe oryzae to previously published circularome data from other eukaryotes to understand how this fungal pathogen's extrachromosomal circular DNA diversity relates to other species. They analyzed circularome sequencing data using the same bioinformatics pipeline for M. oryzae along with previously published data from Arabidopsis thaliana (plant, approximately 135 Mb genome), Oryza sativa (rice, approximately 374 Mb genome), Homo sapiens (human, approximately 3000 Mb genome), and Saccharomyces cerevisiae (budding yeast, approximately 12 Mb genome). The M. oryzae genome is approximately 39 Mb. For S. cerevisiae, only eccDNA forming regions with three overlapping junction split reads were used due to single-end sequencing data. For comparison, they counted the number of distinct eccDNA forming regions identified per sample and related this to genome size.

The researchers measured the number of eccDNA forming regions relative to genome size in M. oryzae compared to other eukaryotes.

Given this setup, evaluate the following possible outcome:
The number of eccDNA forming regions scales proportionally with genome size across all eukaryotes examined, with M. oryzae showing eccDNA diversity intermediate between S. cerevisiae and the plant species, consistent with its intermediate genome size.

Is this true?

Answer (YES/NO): NO